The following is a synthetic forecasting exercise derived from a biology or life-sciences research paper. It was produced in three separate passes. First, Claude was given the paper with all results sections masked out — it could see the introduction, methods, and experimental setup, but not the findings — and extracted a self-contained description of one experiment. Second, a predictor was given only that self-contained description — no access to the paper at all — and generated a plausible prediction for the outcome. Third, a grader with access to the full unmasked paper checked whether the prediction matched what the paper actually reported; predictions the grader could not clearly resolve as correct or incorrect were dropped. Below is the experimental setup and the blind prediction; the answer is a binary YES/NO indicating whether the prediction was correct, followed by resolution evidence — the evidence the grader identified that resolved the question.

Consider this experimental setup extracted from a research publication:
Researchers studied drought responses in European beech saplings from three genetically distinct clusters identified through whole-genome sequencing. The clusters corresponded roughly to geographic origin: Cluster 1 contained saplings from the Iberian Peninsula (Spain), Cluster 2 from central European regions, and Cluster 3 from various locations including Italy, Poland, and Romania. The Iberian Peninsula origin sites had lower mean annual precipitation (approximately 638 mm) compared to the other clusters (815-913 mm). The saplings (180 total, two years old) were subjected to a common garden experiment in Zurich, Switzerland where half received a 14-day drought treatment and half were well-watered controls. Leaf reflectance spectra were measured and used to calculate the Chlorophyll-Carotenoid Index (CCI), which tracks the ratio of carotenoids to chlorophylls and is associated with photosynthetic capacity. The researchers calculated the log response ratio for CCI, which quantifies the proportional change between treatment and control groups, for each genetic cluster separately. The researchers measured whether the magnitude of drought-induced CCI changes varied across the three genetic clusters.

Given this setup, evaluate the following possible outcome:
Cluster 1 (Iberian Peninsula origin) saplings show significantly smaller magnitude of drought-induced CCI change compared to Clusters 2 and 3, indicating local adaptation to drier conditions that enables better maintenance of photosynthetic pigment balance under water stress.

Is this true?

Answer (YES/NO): NO